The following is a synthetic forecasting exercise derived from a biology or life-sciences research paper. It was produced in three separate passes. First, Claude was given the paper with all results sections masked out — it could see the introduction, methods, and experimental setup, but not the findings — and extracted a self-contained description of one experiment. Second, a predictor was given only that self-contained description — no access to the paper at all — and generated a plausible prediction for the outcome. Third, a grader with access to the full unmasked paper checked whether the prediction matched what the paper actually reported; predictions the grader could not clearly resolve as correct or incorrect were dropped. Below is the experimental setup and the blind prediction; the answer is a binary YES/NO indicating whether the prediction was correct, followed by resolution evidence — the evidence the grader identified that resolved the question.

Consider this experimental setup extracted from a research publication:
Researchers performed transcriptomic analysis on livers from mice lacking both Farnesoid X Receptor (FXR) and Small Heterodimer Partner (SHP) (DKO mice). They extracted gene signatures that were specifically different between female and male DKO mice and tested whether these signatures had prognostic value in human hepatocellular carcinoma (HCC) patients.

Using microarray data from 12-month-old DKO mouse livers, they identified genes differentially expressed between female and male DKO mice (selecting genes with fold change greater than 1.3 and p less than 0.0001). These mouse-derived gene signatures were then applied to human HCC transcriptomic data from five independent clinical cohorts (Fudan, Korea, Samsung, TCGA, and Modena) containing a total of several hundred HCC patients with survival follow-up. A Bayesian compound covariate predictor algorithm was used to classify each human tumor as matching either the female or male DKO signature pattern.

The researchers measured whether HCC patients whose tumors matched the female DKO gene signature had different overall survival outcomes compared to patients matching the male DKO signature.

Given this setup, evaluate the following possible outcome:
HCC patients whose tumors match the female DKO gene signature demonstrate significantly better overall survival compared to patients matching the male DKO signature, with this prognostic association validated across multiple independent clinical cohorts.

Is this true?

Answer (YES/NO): YES